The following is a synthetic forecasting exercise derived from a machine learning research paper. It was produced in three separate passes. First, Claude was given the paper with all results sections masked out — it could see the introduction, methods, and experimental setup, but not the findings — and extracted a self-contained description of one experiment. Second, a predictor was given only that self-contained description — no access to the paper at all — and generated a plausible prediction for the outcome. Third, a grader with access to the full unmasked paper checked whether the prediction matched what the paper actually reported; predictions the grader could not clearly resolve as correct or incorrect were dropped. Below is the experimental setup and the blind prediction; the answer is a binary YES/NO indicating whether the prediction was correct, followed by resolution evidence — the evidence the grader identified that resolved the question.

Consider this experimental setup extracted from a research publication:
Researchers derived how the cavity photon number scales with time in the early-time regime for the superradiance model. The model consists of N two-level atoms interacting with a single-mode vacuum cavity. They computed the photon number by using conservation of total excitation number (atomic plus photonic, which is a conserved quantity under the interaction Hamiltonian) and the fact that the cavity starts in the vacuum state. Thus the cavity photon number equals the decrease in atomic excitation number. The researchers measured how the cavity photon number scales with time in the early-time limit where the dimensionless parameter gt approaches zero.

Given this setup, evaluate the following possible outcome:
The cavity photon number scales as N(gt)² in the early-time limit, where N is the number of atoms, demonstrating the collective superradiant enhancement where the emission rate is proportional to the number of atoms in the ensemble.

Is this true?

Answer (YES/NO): NO